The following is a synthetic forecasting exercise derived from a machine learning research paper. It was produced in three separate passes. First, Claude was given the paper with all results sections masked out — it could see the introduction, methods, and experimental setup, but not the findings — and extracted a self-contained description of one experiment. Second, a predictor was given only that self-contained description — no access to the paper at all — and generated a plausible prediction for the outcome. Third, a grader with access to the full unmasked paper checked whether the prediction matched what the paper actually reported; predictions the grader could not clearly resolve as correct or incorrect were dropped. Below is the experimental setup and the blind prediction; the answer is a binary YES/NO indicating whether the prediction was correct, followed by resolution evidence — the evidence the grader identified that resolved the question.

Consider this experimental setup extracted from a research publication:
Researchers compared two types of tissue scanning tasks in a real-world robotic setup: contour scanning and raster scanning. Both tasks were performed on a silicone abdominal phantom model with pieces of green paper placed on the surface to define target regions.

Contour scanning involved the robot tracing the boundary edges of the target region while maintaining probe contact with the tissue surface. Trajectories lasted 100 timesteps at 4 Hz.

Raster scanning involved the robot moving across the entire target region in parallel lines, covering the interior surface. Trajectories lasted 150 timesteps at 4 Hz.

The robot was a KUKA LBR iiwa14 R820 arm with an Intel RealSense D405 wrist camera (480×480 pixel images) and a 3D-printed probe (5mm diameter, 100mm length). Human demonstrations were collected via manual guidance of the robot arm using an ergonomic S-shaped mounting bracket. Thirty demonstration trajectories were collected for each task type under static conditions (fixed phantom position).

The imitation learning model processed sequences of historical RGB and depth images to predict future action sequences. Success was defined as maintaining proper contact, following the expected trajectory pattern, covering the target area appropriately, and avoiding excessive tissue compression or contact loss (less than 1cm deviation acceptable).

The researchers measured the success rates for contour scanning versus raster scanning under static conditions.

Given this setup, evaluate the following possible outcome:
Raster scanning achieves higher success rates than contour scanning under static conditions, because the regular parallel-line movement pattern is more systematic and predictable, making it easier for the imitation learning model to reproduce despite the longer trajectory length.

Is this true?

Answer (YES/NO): NO